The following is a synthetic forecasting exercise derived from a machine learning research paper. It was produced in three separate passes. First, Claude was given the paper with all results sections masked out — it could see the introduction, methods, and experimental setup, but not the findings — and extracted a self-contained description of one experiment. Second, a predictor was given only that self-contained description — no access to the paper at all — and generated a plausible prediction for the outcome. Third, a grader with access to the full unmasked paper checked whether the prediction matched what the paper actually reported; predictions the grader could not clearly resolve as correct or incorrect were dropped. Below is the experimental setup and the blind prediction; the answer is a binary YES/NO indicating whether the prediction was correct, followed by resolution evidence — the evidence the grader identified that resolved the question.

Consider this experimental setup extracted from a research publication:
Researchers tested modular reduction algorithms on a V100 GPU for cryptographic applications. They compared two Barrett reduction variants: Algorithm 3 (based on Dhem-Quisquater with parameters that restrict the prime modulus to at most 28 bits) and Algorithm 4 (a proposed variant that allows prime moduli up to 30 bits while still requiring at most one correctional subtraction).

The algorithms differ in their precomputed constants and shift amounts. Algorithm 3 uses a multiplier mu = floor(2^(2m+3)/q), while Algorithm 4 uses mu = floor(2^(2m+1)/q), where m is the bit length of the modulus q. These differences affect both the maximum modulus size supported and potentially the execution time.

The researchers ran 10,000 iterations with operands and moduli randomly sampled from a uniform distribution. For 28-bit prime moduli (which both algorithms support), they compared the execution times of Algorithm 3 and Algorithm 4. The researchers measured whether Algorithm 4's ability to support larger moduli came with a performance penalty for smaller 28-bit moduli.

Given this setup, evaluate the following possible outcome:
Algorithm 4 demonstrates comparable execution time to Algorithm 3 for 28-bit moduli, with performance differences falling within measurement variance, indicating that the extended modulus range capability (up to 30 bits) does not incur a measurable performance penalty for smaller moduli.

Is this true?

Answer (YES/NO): YES